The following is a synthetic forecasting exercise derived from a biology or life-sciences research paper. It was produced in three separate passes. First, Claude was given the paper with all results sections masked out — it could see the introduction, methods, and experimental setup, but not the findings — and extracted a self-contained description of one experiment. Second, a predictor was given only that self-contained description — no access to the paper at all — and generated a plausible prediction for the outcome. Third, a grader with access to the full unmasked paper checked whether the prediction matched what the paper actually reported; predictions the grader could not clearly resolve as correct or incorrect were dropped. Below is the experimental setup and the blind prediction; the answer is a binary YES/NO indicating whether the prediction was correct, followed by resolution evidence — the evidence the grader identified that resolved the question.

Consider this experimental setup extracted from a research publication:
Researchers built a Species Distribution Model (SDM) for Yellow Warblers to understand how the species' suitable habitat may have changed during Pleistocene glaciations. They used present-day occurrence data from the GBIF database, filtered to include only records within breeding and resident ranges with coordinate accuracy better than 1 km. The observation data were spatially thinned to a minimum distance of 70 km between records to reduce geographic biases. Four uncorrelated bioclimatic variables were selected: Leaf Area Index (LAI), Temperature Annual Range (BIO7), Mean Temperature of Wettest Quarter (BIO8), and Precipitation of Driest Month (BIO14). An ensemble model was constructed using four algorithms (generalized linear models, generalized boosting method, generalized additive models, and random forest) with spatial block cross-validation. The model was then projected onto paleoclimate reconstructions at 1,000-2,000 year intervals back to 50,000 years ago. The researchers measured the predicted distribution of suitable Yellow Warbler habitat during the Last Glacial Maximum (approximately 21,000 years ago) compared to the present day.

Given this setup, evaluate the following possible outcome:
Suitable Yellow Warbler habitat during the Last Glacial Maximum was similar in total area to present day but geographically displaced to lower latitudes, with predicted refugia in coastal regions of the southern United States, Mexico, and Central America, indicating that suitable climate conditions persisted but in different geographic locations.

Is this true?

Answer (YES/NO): NO